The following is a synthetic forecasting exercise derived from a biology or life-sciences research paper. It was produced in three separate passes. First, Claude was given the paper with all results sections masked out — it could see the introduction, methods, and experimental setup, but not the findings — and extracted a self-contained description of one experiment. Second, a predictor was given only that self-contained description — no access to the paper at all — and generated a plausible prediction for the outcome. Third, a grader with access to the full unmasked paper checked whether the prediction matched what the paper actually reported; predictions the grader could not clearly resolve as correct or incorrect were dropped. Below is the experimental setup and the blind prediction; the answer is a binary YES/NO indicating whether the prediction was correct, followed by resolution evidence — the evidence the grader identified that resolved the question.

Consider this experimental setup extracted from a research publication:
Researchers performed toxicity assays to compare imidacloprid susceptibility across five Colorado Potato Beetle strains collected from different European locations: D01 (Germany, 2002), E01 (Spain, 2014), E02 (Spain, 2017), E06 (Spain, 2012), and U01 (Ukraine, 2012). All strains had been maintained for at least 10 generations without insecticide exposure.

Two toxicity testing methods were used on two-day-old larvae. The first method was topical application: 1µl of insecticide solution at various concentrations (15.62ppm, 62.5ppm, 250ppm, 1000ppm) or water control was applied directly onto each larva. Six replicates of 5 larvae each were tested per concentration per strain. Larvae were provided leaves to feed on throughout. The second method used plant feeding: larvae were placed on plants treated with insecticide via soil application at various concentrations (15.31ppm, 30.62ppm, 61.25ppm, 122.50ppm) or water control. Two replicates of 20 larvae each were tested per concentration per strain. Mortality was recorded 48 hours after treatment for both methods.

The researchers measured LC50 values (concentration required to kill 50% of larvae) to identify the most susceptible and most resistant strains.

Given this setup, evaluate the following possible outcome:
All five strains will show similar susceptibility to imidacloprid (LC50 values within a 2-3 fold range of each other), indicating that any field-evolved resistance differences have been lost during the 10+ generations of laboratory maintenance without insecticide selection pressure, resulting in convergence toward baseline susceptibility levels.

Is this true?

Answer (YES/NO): NO